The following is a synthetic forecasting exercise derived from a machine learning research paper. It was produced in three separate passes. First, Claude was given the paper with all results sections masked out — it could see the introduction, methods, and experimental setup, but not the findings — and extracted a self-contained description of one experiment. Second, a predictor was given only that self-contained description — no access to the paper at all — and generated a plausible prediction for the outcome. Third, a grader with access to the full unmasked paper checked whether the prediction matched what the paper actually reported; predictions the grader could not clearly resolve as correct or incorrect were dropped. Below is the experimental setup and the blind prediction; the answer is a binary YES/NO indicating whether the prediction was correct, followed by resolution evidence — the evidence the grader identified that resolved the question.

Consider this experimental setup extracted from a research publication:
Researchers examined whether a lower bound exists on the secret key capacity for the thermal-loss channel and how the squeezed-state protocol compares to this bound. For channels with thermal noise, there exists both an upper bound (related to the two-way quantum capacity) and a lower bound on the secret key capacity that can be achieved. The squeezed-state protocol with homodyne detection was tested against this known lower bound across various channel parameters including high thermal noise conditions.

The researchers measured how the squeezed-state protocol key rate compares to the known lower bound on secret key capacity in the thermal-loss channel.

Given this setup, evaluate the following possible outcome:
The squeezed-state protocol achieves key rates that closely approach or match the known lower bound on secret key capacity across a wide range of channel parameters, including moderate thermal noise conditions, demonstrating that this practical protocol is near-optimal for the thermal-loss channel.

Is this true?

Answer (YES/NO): YES